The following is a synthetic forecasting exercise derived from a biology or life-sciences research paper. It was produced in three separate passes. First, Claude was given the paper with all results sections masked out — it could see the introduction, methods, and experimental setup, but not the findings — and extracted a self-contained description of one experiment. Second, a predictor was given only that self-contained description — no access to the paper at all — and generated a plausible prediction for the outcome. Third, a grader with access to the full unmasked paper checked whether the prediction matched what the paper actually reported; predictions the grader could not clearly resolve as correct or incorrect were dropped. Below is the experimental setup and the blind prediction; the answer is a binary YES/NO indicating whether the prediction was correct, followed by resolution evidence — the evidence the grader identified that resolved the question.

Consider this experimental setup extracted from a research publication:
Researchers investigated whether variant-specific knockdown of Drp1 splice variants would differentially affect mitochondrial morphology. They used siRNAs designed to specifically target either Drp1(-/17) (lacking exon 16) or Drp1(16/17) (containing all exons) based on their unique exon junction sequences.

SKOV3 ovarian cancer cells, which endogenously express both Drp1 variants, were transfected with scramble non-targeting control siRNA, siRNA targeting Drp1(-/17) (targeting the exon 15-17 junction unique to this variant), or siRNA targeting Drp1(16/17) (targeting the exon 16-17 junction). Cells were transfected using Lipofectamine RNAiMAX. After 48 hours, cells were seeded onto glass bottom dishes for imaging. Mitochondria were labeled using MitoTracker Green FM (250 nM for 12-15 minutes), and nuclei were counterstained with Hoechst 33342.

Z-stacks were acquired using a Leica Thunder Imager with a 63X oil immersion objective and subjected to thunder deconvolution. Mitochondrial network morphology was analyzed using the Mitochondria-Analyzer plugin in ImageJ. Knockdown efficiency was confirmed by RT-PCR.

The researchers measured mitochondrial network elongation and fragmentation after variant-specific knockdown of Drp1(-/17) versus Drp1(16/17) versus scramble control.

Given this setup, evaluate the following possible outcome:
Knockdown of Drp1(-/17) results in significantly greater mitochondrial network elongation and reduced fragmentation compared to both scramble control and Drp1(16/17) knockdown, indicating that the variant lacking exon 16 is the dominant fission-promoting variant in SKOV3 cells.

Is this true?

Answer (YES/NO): NO